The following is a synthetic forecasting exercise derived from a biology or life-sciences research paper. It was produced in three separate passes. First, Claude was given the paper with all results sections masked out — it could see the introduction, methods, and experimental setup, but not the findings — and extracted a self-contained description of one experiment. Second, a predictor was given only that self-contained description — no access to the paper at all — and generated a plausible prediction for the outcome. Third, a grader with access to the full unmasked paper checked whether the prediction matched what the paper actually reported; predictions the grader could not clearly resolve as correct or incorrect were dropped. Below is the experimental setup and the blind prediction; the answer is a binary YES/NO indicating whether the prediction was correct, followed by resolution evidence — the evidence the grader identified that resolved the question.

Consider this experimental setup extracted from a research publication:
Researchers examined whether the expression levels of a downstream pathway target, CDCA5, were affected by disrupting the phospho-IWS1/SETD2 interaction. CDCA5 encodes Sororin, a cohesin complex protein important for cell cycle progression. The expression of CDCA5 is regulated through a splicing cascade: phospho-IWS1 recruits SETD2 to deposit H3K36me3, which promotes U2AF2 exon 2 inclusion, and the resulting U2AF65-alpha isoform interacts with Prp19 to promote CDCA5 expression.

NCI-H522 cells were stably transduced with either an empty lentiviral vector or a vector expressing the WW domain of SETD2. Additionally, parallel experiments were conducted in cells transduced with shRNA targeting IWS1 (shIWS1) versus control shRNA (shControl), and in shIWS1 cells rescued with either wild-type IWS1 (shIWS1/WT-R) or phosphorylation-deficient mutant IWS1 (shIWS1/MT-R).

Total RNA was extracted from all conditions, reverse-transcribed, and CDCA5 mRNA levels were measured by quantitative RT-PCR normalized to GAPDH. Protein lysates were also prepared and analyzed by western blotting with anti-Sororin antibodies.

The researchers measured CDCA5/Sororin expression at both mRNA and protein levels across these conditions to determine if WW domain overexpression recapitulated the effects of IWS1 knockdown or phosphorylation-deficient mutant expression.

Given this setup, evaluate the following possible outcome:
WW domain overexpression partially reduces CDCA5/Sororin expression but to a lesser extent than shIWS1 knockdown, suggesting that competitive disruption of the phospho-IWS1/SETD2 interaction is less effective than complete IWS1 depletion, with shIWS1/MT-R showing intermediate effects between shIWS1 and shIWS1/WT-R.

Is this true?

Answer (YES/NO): NO